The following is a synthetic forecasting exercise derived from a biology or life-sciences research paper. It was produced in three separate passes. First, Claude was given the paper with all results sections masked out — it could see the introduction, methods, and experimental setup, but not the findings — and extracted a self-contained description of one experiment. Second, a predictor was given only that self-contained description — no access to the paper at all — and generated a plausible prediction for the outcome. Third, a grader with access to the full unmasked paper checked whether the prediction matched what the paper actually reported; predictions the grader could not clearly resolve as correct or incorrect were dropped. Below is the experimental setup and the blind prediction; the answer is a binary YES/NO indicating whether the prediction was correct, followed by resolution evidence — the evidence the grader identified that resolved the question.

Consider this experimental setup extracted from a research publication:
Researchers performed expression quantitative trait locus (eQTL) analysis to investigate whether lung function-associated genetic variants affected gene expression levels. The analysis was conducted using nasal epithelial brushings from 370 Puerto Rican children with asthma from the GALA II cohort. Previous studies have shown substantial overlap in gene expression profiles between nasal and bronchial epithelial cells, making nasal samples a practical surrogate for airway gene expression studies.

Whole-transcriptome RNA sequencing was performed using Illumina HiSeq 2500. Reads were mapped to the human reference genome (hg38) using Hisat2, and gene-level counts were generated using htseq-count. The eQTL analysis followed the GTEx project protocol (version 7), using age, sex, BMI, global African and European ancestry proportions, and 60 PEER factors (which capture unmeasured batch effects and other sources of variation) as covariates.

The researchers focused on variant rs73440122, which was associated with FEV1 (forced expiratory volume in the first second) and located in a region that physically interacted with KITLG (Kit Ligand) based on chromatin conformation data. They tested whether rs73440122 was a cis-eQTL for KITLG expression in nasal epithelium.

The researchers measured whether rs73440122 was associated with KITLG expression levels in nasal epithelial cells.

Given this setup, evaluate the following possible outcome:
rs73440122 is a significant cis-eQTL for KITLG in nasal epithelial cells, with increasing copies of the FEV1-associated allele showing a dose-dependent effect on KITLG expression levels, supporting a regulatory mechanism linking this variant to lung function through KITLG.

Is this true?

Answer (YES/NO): NO